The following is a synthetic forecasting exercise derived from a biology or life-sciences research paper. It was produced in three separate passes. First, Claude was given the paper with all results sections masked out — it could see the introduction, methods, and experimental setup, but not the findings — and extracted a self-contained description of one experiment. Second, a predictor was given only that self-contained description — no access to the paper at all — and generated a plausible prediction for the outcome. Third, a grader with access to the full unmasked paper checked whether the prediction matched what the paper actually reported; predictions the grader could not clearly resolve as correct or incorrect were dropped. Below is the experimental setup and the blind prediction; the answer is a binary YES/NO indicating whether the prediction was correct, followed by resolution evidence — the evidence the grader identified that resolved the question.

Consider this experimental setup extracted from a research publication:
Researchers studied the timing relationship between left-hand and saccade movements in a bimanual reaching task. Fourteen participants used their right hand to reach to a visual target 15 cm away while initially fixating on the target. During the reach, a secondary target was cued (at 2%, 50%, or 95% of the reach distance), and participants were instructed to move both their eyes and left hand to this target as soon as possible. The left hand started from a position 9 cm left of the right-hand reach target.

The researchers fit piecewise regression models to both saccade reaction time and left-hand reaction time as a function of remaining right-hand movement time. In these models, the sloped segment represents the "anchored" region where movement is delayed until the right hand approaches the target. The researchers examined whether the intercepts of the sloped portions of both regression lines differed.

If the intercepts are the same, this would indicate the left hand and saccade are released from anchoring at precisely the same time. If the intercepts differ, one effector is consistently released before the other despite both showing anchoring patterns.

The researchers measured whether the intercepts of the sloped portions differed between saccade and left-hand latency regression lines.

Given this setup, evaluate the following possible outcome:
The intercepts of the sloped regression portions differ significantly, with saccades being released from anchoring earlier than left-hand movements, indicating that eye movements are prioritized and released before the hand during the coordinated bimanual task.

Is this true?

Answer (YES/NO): NO